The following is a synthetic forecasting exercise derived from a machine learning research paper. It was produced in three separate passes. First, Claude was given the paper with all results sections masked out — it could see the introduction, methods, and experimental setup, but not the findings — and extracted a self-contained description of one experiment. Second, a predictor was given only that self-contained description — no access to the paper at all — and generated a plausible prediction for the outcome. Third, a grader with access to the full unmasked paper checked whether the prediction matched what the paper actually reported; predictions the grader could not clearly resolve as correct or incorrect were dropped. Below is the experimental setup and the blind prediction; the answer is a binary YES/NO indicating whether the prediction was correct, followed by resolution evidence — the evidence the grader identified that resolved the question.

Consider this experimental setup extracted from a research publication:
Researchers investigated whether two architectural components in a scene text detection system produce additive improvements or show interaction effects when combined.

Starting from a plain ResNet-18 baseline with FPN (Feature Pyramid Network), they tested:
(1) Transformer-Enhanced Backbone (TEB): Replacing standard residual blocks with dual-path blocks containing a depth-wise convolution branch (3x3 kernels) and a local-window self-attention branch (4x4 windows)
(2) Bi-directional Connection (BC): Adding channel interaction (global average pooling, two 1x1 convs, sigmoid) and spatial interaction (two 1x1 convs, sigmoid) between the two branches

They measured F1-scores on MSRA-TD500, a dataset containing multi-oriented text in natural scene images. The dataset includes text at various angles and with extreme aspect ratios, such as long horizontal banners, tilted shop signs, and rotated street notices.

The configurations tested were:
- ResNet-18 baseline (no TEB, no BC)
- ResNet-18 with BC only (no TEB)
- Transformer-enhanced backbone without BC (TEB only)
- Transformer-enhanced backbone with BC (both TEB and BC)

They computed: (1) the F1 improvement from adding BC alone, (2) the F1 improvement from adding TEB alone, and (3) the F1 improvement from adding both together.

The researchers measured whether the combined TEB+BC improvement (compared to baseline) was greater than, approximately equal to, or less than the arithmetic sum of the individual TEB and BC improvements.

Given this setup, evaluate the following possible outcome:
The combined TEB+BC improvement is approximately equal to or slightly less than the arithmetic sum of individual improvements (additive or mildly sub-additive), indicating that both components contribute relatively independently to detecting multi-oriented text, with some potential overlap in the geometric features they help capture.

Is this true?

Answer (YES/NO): NO